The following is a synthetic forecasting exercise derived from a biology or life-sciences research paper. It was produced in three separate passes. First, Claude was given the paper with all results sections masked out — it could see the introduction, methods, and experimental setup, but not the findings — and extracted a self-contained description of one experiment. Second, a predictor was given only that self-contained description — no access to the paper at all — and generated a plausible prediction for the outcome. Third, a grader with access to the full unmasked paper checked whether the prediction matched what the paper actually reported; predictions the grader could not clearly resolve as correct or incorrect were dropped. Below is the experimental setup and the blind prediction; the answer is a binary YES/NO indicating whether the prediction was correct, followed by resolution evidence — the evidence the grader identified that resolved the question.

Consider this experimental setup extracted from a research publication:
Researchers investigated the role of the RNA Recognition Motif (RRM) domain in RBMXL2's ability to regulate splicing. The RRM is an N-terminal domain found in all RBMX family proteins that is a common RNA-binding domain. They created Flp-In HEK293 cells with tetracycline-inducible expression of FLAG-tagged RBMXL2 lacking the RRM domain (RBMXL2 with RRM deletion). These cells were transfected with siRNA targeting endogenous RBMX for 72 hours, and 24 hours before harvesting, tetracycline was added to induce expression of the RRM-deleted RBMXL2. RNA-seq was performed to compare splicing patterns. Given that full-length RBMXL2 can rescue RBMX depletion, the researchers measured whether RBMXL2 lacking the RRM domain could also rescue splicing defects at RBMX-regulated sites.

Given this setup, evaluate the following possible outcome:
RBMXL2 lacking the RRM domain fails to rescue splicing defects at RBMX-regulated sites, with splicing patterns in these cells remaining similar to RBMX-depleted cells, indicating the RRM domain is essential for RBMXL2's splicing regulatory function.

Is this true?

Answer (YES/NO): NO